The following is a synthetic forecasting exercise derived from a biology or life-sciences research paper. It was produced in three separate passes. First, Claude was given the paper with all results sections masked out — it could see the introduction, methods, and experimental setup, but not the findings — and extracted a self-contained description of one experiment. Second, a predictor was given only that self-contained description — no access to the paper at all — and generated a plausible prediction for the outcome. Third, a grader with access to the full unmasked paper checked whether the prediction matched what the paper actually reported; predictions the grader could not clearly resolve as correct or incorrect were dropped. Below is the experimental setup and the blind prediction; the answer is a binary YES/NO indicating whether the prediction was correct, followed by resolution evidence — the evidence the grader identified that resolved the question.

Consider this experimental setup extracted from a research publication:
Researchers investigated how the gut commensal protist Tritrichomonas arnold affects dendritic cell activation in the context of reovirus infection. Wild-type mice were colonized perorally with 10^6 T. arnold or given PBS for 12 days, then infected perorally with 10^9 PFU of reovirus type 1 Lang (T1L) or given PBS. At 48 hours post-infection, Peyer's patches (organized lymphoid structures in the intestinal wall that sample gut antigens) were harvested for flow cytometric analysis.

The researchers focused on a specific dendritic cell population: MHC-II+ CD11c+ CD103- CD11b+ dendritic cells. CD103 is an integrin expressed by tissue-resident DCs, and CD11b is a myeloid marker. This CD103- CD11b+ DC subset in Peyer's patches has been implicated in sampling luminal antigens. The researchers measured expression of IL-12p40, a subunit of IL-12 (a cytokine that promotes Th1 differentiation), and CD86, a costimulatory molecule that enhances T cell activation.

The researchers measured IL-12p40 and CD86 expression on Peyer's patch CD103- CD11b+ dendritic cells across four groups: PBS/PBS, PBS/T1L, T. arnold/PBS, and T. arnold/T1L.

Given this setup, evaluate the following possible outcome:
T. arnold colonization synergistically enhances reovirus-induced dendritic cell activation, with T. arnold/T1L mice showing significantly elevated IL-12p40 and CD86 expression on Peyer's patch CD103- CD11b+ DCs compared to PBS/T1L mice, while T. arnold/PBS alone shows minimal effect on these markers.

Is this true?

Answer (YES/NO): NO